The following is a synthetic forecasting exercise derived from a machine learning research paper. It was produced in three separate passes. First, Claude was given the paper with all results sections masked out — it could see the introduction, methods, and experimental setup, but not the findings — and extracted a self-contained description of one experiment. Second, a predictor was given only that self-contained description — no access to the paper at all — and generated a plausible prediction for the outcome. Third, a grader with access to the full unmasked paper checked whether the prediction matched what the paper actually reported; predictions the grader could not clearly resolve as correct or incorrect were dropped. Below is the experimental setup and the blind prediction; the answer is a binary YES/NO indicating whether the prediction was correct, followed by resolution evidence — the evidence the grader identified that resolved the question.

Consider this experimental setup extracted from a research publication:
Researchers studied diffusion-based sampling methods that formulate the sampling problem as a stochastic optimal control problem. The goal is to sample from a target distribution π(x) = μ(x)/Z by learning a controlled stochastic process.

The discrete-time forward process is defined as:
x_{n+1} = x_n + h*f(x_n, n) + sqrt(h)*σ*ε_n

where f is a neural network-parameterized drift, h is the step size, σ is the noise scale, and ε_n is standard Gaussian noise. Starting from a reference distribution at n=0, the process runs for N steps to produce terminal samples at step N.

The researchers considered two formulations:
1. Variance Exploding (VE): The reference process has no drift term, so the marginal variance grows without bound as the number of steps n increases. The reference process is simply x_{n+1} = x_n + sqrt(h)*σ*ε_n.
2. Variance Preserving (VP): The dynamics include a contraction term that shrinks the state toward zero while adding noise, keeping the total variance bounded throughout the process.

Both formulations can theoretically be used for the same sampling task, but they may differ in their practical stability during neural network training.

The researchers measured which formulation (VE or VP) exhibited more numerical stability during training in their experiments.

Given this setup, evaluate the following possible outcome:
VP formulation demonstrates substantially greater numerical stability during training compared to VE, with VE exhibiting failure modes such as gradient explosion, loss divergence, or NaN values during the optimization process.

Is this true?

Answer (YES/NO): NO